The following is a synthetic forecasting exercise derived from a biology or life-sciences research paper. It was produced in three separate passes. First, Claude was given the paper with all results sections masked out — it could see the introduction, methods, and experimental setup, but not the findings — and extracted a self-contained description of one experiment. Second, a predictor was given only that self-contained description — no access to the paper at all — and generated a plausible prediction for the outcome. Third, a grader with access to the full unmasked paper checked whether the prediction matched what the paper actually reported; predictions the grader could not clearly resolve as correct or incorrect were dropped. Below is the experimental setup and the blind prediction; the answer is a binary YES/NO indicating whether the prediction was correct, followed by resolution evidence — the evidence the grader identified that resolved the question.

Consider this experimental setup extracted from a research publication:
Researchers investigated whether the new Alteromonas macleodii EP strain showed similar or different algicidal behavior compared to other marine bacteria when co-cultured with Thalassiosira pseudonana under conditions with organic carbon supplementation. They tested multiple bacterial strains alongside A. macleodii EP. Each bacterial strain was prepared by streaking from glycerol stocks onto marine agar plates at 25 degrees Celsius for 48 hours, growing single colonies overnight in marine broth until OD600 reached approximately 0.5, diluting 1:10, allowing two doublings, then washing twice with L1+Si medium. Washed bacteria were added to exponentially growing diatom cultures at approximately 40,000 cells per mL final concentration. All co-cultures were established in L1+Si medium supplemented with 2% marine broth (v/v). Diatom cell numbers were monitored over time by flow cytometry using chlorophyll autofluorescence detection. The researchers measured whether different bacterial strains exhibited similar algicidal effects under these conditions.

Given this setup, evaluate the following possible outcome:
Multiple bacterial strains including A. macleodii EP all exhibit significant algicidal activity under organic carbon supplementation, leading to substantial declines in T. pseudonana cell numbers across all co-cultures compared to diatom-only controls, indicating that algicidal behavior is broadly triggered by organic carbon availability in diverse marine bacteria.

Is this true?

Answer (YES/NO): NO